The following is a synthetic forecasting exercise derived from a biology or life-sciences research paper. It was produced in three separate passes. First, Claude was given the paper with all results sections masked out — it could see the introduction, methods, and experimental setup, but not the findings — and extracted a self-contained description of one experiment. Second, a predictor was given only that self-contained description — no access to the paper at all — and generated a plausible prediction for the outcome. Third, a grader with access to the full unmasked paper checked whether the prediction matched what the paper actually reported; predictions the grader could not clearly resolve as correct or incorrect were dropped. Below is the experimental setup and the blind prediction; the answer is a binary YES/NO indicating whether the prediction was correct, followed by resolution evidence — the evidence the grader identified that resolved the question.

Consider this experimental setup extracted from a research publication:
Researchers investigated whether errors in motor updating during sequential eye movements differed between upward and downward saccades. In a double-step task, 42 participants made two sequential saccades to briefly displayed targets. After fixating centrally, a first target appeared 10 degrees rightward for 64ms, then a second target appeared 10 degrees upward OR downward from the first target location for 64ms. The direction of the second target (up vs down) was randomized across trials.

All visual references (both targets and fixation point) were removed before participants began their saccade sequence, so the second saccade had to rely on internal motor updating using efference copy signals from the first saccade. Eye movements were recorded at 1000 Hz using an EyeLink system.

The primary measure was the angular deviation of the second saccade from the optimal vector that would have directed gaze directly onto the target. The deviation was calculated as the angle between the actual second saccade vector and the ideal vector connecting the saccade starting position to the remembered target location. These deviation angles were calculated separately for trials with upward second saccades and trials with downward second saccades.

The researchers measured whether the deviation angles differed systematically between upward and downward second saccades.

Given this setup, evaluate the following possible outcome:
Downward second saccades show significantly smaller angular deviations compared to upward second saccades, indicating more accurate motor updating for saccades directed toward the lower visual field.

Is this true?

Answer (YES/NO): NO